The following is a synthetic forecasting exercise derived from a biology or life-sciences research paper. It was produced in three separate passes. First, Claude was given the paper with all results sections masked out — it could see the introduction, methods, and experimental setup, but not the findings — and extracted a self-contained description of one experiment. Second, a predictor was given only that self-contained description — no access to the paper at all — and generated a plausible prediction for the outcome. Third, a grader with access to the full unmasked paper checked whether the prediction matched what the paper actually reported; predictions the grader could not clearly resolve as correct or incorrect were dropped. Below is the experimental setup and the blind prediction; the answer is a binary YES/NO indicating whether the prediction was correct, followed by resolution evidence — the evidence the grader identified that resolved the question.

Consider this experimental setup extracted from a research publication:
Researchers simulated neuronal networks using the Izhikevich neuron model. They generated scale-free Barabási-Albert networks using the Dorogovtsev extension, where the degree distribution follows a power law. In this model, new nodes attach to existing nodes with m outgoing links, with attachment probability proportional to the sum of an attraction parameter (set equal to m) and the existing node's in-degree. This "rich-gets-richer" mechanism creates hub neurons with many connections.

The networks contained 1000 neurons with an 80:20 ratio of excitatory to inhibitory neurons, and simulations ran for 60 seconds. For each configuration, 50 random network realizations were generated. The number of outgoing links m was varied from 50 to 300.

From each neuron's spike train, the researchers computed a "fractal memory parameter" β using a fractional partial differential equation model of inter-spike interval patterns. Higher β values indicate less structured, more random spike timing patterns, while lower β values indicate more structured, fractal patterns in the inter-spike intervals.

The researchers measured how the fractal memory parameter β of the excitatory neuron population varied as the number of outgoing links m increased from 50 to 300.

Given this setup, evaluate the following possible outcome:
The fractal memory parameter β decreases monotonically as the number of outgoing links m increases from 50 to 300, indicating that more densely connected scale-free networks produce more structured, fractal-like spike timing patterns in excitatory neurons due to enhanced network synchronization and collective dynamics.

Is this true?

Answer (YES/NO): YES